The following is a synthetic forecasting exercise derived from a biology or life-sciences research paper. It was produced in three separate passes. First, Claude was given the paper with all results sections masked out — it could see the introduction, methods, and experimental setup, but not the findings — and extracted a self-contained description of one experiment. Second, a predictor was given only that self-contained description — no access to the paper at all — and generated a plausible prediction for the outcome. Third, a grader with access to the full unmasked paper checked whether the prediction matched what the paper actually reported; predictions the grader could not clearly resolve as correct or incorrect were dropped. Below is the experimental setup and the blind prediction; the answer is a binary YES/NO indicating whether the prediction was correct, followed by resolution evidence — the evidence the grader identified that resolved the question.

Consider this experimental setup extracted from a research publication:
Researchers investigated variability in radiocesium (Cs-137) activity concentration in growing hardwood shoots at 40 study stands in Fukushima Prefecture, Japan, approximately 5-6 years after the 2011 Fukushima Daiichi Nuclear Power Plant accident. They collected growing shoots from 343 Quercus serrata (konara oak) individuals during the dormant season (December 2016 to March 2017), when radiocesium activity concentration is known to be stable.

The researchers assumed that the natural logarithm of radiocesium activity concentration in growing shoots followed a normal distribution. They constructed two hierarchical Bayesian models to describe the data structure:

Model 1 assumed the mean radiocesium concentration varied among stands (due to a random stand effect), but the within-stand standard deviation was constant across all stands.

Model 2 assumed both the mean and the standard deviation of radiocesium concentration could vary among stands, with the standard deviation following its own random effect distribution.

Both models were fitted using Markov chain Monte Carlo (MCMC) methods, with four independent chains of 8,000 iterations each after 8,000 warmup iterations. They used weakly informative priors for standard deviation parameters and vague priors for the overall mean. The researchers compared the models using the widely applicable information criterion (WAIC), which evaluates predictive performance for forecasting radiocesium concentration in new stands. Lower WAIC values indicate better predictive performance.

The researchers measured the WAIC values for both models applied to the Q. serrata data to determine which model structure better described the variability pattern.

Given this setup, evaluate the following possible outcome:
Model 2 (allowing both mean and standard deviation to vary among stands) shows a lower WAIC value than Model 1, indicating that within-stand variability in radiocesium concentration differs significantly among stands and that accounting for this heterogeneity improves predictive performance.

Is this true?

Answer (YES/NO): NO